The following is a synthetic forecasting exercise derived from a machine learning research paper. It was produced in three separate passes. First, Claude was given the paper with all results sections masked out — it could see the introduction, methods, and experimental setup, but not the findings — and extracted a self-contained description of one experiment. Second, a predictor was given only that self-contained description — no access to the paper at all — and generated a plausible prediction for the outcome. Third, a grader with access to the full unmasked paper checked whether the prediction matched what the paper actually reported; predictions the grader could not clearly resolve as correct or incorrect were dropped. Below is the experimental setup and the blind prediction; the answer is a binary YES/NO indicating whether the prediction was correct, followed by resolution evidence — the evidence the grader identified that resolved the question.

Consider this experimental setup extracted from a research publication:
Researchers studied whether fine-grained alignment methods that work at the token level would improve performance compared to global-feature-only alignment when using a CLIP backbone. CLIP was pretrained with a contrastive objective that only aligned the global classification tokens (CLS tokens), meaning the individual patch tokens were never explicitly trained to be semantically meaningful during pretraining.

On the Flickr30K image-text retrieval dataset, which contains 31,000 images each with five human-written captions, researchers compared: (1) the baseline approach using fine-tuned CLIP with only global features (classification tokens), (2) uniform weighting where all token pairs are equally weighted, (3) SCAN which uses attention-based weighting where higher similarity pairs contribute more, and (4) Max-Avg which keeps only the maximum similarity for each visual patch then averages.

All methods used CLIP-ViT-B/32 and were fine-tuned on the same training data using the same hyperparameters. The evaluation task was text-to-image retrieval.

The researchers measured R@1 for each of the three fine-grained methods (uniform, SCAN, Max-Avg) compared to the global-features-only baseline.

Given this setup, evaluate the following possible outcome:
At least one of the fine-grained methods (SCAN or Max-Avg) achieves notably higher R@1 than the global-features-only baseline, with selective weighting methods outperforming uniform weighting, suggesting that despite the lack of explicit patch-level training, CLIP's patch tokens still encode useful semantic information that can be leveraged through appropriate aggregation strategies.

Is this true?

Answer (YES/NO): NO